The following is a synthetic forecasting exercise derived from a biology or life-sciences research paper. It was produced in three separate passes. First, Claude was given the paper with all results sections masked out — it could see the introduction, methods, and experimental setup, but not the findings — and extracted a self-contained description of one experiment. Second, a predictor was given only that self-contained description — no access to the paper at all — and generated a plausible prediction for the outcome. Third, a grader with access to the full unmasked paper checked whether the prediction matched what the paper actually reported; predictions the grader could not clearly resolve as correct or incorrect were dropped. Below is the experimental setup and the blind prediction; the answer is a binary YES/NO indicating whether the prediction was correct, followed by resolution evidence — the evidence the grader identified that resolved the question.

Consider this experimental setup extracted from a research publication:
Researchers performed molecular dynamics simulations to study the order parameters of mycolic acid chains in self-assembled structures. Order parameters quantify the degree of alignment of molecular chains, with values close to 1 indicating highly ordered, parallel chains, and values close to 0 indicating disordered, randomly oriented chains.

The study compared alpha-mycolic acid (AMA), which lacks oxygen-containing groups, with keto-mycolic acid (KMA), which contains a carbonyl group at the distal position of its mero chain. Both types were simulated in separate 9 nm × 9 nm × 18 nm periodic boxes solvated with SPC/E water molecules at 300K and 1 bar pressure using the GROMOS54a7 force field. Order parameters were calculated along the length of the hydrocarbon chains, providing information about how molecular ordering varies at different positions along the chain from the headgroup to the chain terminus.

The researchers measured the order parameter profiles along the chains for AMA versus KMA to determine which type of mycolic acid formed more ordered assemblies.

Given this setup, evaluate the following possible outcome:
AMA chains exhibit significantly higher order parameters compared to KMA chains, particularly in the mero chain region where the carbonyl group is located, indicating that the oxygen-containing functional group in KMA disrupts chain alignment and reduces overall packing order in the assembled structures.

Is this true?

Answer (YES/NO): YES